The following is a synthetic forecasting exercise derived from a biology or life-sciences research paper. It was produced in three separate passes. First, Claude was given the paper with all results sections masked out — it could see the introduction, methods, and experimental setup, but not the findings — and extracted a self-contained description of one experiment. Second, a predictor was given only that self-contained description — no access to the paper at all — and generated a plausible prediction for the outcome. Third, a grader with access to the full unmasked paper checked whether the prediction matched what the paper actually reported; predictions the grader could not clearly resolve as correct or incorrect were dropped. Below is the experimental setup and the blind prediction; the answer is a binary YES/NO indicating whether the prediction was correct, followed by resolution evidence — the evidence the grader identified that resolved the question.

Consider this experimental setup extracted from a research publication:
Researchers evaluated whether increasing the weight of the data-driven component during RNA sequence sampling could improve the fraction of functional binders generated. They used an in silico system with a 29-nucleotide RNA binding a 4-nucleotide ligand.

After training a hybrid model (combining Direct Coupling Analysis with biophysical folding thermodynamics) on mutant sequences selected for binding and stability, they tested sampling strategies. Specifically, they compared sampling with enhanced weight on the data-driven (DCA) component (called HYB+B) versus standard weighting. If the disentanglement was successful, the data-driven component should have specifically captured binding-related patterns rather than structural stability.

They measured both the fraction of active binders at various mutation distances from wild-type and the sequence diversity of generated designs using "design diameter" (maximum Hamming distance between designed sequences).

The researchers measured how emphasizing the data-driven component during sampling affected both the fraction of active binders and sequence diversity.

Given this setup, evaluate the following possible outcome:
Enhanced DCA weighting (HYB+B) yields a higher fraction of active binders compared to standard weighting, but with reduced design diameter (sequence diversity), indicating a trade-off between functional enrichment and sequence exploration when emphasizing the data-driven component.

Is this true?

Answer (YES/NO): NO